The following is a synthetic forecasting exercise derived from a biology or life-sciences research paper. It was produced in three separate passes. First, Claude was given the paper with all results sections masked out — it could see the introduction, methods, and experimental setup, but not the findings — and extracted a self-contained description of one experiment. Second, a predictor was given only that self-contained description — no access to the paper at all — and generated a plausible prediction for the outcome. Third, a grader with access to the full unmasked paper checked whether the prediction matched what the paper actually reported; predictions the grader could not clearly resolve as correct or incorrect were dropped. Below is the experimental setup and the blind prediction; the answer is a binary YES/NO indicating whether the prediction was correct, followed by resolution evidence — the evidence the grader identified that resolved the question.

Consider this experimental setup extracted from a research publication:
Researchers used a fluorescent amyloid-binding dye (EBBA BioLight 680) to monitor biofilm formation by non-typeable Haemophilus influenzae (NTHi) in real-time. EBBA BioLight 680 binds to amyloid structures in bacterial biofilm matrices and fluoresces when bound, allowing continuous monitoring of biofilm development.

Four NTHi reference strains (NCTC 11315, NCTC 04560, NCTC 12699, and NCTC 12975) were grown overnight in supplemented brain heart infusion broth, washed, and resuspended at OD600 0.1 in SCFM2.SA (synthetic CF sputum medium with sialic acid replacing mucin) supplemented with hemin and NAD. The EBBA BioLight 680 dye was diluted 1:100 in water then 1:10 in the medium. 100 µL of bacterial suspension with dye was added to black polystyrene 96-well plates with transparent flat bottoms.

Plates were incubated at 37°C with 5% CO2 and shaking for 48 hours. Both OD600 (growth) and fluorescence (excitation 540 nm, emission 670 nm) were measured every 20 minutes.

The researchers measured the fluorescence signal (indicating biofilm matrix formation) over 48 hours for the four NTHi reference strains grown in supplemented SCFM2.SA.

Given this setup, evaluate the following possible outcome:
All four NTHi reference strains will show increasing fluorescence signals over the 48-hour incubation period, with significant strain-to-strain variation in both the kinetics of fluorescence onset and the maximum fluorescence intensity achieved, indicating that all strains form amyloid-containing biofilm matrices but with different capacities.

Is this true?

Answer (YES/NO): NO